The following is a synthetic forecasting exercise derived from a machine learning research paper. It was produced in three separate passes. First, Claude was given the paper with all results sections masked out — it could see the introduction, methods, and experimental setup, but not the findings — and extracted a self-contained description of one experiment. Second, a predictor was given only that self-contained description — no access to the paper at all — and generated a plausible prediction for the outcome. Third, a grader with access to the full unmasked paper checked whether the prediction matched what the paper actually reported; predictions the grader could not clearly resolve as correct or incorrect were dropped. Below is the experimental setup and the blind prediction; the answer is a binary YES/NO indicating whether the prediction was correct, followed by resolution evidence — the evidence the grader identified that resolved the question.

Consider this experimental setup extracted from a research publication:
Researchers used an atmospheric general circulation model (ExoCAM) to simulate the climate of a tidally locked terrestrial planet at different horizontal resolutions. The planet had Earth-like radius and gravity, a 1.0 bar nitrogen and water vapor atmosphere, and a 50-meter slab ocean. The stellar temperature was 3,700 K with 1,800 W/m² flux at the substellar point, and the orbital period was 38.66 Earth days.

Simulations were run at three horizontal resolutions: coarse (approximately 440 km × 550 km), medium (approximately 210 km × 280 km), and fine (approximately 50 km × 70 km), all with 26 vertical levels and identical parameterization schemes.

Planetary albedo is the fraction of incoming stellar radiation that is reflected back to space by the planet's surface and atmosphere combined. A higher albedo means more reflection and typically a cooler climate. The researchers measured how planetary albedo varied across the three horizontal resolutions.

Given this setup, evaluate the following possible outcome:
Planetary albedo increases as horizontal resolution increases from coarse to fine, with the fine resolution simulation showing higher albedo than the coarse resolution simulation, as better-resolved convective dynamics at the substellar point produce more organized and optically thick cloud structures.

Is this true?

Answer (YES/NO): NO